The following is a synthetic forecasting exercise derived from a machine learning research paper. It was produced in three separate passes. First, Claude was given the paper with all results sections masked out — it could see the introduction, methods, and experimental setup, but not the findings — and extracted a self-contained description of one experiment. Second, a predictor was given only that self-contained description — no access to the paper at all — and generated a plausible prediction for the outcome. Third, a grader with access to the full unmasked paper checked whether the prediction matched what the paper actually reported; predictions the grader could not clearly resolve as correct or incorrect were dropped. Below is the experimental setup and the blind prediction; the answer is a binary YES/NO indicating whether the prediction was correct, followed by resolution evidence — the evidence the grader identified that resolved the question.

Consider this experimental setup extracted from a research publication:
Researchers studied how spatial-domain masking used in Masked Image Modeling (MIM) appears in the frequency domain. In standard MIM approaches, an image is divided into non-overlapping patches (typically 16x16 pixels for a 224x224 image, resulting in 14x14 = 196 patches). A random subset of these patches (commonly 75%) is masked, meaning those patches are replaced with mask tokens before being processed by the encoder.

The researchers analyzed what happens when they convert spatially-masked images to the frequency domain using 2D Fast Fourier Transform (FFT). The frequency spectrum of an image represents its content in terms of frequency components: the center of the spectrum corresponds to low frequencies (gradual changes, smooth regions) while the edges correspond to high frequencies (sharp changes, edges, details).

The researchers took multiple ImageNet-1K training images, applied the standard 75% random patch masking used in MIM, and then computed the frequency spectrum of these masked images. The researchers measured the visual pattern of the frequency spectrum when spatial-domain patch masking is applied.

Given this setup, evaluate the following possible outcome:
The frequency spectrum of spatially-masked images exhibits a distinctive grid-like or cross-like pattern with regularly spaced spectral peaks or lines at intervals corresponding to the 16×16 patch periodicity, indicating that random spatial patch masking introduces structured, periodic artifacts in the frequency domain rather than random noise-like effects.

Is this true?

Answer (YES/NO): YES